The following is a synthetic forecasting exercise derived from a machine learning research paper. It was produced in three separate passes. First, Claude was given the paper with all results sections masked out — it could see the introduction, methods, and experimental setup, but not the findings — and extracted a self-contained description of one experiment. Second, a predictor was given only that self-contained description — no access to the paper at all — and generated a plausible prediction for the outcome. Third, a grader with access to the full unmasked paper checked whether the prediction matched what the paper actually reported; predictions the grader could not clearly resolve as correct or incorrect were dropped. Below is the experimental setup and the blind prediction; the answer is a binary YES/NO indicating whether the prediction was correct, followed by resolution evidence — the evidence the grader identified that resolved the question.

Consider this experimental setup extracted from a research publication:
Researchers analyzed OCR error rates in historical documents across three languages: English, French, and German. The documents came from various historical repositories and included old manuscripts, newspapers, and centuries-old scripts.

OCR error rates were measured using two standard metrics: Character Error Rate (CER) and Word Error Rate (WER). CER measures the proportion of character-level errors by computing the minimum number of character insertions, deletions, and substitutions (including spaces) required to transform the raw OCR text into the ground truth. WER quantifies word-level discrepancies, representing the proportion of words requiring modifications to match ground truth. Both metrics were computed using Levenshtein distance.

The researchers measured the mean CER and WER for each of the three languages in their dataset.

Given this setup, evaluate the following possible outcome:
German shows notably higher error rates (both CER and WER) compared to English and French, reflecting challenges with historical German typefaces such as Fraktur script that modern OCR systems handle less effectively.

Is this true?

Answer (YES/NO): YES